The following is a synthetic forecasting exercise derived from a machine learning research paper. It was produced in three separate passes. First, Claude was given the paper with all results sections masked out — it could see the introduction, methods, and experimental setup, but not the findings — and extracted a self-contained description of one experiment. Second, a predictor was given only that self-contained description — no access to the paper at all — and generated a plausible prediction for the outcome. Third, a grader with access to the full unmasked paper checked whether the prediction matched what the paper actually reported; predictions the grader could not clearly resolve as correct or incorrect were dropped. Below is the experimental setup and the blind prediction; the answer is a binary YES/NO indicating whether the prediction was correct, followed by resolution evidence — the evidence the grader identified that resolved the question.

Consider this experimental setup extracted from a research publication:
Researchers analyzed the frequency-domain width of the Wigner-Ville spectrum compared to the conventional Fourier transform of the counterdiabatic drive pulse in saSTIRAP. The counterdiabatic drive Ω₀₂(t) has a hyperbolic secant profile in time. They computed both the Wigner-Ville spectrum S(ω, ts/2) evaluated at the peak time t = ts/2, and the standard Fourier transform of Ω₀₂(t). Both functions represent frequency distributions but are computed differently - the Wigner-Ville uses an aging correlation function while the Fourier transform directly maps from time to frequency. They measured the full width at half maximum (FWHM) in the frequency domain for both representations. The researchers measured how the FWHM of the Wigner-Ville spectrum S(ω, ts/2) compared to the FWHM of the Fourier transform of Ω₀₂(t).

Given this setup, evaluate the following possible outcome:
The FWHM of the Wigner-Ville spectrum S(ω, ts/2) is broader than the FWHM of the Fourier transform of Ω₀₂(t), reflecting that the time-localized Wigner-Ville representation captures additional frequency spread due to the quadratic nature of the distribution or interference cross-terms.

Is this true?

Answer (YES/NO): YES